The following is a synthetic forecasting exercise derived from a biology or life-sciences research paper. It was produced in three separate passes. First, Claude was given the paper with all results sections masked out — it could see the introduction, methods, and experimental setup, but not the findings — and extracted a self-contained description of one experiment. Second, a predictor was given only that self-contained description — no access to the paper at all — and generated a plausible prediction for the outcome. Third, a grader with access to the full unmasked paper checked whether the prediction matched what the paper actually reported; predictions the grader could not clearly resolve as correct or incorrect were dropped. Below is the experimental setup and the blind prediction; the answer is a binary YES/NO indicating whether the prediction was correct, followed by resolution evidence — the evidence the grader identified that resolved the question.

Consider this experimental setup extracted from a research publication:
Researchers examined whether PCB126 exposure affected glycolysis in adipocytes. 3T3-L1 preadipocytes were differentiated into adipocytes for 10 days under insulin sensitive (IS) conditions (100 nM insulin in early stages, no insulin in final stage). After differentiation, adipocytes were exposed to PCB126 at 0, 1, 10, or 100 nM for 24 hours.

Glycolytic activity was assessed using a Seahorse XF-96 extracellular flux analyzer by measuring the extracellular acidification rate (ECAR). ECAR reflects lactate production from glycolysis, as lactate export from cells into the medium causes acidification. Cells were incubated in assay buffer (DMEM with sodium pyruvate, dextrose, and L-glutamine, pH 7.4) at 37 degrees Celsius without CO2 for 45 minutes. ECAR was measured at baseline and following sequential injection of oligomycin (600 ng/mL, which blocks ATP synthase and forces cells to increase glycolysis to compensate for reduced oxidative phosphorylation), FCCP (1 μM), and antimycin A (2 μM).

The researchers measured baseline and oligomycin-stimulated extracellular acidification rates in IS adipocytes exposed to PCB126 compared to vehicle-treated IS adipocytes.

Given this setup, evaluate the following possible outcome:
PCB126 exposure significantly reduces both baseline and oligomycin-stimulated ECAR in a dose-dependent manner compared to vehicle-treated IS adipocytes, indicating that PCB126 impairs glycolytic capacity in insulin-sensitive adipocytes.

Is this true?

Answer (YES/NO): NO